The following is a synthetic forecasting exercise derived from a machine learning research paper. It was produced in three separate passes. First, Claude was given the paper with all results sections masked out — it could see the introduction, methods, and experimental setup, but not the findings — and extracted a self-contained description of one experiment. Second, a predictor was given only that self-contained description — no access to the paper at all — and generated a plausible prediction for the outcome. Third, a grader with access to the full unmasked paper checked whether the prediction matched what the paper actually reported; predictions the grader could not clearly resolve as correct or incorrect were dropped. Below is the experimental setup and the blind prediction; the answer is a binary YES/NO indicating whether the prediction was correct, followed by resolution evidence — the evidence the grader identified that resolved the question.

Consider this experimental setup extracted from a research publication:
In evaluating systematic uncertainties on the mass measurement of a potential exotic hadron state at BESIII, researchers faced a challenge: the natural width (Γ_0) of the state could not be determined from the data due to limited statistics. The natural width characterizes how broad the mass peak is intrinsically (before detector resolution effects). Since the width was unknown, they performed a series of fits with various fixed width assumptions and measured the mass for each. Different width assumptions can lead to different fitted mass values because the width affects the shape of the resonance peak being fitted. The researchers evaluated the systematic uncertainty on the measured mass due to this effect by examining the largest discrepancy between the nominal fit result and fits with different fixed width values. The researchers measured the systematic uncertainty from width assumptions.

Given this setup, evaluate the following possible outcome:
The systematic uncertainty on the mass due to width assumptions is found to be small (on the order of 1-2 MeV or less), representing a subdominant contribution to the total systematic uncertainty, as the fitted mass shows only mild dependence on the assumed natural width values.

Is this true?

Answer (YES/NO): NO